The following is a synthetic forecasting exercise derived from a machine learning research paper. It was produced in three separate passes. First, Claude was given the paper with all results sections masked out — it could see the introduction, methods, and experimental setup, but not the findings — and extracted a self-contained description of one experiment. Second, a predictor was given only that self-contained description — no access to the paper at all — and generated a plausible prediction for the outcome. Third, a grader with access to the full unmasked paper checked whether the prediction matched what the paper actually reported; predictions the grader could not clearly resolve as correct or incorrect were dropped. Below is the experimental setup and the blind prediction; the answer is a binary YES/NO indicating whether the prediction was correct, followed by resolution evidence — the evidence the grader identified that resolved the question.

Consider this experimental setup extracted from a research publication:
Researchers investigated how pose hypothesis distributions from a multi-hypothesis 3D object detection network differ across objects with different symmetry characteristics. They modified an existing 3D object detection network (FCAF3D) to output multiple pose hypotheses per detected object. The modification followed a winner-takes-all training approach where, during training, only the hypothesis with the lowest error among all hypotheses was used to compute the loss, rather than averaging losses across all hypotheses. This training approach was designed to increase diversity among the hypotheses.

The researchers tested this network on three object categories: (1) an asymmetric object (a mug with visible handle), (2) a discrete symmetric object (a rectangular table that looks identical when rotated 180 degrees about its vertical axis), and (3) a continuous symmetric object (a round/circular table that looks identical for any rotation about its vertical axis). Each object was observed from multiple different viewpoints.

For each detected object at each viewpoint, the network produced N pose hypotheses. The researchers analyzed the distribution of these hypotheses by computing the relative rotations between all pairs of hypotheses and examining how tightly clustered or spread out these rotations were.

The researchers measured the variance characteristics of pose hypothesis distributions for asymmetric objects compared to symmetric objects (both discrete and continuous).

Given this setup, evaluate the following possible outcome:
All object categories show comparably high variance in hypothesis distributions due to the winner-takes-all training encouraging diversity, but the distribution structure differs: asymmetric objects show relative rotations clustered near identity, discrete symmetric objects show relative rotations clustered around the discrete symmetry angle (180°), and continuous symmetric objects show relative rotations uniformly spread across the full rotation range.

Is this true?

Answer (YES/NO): NO